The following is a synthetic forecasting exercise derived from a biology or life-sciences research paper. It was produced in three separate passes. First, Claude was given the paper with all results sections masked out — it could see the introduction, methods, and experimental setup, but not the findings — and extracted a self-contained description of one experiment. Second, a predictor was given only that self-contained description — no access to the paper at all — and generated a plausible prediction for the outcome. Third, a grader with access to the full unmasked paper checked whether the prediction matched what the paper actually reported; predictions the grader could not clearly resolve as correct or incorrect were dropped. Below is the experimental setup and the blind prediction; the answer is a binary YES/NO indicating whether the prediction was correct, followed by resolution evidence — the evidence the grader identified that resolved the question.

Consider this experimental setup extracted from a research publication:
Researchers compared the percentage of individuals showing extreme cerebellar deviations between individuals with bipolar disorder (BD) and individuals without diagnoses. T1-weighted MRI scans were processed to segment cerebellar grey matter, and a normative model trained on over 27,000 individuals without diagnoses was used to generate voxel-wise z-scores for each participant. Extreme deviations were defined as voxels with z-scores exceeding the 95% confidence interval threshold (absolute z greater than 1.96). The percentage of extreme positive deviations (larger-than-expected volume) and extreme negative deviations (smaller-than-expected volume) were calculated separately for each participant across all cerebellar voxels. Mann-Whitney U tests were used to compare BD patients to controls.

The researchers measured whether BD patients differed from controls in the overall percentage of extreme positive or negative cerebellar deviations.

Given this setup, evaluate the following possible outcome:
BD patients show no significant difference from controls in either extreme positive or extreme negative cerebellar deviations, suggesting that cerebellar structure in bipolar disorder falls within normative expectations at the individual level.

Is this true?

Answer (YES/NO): YES